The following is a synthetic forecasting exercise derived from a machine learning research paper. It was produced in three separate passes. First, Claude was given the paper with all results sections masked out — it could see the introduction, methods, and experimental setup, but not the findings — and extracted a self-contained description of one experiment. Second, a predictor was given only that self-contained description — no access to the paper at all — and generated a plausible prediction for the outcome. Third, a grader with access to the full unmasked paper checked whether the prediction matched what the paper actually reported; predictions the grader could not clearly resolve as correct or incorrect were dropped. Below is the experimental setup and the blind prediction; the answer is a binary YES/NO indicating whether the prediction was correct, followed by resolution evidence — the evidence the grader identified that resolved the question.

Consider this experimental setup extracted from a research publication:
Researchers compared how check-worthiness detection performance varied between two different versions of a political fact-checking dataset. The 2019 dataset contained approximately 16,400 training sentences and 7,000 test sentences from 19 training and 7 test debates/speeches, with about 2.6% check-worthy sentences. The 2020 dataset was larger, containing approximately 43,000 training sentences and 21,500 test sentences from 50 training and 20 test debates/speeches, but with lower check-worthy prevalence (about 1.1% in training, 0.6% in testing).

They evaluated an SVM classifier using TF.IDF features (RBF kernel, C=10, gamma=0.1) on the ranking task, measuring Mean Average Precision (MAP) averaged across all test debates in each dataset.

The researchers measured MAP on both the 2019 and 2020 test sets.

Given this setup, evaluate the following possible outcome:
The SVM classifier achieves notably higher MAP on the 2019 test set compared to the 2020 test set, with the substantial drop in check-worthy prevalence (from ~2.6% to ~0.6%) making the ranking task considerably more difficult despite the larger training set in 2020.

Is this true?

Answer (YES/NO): YES